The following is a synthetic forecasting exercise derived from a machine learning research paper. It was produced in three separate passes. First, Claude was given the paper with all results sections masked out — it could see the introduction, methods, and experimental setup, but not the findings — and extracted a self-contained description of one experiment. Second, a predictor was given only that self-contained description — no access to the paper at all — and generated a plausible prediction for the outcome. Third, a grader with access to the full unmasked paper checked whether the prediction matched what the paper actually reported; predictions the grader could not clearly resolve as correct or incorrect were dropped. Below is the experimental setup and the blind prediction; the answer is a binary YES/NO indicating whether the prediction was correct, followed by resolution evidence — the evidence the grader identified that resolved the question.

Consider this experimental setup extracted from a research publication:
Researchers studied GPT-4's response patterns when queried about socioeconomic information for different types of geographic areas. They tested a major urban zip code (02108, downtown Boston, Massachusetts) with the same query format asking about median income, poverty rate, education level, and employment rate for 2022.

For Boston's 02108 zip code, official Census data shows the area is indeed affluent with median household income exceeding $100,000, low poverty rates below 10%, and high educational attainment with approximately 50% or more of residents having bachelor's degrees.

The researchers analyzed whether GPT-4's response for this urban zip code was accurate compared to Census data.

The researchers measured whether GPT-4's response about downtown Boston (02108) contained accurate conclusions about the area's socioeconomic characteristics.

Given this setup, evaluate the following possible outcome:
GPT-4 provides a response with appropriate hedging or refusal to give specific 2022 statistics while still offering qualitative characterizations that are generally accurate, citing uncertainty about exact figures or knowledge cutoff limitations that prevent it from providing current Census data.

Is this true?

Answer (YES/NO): NO